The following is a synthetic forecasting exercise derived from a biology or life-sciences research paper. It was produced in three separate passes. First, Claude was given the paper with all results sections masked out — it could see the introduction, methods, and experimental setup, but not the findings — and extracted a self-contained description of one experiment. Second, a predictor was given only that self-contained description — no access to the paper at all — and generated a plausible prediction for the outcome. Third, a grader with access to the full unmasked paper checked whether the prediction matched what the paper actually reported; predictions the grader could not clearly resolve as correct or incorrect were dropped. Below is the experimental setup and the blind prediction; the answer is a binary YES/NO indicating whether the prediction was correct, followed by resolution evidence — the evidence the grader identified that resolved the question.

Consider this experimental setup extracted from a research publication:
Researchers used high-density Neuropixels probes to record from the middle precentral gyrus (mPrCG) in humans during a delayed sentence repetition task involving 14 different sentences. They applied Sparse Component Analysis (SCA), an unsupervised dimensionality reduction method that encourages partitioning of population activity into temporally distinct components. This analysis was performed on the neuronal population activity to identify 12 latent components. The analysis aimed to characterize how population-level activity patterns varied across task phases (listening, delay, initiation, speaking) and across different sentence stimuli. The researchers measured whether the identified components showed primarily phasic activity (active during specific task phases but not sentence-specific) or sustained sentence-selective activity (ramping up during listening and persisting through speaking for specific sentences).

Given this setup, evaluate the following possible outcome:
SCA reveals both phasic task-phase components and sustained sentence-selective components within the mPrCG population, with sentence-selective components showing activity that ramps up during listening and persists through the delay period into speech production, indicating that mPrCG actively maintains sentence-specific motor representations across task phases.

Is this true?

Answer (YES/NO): YES